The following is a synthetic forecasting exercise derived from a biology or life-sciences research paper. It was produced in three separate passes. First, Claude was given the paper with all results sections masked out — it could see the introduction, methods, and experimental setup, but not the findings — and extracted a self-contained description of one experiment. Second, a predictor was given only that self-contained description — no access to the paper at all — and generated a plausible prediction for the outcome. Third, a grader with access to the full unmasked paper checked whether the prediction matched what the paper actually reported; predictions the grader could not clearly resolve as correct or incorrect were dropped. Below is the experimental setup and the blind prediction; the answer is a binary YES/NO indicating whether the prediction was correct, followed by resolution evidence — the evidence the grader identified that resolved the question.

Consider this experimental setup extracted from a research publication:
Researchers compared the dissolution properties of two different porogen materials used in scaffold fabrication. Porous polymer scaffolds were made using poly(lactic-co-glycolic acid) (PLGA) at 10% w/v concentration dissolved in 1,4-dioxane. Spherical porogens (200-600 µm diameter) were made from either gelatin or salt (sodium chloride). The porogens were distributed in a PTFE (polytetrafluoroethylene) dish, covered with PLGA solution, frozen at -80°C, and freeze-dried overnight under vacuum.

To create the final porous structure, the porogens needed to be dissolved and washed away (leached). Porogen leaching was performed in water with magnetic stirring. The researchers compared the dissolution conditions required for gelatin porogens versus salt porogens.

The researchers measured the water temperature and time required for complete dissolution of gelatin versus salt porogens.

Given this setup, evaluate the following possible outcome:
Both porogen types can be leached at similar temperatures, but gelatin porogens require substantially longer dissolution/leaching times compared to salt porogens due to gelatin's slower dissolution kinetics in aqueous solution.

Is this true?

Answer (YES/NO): NO